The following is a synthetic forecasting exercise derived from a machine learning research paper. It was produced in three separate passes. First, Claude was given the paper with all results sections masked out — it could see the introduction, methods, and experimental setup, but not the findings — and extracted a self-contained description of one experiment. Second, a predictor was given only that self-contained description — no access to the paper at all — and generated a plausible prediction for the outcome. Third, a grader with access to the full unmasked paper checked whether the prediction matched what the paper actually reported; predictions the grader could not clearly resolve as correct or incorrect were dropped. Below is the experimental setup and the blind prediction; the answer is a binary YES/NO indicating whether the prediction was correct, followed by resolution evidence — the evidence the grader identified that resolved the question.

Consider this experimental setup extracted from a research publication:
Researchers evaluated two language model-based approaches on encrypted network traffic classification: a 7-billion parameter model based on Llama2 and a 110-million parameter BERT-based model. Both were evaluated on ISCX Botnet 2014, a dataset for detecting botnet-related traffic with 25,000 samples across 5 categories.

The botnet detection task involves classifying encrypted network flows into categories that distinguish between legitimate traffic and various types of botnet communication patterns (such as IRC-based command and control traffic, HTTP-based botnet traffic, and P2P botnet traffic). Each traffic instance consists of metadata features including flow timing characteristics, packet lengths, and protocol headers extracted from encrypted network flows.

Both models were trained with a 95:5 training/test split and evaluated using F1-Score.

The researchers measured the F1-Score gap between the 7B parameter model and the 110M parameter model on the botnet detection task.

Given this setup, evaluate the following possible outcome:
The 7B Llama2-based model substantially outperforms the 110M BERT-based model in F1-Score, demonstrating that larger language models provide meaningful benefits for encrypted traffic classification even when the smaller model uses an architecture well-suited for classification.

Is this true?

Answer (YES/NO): YES